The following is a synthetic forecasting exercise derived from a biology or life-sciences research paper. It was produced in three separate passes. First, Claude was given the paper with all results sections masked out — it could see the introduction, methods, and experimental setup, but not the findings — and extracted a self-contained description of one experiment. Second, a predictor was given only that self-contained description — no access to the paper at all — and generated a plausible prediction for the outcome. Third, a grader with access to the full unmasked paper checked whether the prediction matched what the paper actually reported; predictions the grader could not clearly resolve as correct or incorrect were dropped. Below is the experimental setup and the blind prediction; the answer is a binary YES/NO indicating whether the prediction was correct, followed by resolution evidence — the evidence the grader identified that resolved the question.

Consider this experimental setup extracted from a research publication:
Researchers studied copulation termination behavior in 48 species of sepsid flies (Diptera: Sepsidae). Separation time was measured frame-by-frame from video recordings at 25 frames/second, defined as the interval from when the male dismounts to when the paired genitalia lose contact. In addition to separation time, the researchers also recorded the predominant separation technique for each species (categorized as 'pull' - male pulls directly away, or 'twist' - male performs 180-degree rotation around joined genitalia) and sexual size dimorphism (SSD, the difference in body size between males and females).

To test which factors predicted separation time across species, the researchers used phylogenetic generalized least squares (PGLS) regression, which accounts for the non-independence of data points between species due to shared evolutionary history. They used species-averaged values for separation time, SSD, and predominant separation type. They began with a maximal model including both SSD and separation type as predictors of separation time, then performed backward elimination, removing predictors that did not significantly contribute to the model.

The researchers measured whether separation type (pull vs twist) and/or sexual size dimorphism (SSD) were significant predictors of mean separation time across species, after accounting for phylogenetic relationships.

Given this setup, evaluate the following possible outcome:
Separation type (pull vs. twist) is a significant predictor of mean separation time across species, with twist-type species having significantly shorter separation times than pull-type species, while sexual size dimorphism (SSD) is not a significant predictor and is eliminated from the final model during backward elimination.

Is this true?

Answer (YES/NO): NO